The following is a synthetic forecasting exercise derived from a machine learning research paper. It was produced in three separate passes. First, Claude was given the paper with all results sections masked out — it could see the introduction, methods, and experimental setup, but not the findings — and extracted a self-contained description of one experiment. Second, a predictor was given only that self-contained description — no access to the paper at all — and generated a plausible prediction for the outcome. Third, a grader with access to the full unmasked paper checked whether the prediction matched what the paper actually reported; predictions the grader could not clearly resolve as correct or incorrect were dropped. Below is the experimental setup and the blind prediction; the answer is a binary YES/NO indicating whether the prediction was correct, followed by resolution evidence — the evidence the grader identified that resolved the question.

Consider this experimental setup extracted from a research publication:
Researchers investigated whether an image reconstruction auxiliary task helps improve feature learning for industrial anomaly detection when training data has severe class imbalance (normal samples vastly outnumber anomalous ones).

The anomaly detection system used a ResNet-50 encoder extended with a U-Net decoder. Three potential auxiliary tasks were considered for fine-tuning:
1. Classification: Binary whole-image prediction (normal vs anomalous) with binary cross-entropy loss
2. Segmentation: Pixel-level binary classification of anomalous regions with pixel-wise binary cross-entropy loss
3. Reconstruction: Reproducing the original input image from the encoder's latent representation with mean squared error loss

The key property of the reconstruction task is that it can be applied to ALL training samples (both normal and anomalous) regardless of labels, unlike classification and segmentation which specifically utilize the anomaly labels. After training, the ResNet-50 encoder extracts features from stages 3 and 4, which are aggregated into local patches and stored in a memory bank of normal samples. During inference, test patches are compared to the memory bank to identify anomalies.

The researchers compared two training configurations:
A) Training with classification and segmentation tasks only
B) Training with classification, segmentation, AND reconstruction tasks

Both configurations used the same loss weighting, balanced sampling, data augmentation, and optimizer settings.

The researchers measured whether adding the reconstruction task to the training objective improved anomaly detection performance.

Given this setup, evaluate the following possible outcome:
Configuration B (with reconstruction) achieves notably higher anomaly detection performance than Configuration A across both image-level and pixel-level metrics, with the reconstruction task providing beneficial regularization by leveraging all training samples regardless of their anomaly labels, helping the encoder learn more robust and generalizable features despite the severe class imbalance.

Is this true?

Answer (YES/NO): NO